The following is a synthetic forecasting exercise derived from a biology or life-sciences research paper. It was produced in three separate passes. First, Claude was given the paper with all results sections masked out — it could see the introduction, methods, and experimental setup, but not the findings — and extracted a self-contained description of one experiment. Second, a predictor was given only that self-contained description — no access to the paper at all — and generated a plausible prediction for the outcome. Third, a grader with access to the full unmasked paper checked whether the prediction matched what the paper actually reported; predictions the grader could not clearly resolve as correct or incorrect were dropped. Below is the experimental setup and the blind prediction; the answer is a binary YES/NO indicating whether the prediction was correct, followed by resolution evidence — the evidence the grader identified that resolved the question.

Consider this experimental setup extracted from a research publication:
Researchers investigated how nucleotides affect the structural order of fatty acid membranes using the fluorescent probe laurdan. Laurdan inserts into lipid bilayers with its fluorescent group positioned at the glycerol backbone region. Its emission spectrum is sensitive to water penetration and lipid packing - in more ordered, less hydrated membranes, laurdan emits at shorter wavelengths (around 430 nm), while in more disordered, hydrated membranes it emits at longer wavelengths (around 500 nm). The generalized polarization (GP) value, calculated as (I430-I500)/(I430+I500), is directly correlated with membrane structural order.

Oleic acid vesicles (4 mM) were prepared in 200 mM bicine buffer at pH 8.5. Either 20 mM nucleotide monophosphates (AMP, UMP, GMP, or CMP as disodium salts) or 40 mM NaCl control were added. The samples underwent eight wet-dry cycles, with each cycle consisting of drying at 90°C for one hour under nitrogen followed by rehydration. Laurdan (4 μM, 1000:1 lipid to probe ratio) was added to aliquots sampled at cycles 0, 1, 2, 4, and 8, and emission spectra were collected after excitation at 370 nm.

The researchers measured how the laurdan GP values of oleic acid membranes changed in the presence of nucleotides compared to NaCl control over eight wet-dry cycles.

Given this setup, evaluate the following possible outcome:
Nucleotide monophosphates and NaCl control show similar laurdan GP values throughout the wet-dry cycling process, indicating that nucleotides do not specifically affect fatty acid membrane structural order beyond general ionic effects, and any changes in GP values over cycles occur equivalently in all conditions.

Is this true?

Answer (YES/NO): NO